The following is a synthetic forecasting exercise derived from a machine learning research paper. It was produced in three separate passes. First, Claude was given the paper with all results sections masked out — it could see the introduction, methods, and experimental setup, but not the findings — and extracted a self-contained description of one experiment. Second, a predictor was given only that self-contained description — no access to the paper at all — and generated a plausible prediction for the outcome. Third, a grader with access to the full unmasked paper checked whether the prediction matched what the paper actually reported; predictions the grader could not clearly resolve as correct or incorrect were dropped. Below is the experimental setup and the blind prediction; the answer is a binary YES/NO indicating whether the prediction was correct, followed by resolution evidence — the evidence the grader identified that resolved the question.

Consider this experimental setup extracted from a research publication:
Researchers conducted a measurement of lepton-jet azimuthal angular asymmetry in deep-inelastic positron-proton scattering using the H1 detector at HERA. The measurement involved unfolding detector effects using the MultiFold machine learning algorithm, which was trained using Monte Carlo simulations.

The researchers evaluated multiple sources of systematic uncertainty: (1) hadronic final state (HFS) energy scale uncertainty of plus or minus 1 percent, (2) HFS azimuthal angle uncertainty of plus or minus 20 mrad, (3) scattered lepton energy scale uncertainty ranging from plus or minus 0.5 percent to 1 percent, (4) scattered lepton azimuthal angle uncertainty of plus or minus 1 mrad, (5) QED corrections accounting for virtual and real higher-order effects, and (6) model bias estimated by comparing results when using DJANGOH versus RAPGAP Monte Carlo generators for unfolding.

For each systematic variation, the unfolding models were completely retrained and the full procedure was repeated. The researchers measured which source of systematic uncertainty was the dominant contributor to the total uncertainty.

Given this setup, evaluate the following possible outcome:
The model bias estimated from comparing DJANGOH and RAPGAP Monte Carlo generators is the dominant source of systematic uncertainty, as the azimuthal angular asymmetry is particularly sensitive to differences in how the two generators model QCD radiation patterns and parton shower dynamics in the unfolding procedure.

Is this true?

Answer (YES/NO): YES